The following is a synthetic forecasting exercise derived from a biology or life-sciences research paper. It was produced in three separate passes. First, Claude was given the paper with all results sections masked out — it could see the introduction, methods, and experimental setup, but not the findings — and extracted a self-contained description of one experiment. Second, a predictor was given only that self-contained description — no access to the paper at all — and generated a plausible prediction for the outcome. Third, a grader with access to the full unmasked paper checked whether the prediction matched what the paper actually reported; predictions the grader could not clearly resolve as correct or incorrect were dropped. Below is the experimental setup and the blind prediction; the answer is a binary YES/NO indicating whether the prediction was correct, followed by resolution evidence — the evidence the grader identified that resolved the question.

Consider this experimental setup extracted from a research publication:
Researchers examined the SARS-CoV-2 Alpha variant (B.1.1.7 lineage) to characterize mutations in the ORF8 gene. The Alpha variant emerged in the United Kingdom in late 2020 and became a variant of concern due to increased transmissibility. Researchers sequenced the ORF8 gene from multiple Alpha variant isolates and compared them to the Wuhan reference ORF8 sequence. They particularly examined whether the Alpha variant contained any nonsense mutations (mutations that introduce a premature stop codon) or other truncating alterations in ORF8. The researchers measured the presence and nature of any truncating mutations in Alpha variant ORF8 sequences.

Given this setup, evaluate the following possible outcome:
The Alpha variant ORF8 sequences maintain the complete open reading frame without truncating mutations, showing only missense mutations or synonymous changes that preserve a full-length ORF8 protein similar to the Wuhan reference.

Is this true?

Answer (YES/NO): NO